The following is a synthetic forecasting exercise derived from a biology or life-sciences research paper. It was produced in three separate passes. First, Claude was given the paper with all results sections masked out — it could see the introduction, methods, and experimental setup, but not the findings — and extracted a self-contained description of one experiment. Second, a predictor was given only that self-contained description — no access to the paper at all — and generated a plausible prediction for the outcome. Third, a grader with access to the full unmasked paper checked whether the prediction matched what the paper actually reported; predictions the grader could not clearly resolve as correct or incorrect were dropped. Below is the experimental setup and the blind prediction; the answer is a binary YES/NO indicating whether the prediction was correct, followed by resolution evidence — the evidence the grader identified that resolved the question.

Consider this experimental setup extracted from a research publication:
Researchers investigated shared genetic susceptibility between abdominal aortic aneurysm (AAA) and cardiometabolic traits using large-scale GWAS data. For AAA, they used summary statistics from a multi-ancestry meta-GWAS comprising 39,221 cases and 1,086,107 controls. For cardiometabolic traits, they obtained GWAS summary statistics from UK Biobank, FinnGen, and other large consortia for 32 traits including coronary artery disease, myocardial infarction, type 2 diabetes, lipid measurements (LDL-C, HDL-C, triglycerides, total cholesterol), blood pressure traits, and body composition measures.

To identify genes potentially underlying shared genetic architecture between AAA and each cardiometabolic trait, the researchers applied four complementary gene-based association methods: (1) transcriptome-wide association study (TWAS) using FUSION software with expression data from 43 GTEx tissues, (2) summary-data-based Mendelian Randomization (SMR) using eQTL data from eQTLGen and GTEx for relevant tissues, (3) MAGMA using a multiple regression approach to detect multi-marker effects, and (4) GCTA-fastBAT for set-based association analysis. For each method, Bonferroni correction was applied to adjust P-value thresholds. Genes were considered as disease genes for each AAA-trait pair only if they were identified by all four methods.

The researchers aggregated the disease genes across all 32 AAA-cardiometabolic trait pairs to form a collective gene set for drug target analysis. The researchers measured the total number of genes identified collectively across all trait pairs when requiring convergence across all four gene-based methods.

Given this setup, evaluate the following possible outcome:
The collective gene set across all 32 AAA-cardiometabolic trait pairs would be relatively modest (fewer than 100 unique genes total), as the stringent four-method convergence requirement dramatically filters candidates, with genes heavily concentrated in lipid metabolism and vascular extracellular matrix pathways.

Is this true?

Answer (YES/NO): NO